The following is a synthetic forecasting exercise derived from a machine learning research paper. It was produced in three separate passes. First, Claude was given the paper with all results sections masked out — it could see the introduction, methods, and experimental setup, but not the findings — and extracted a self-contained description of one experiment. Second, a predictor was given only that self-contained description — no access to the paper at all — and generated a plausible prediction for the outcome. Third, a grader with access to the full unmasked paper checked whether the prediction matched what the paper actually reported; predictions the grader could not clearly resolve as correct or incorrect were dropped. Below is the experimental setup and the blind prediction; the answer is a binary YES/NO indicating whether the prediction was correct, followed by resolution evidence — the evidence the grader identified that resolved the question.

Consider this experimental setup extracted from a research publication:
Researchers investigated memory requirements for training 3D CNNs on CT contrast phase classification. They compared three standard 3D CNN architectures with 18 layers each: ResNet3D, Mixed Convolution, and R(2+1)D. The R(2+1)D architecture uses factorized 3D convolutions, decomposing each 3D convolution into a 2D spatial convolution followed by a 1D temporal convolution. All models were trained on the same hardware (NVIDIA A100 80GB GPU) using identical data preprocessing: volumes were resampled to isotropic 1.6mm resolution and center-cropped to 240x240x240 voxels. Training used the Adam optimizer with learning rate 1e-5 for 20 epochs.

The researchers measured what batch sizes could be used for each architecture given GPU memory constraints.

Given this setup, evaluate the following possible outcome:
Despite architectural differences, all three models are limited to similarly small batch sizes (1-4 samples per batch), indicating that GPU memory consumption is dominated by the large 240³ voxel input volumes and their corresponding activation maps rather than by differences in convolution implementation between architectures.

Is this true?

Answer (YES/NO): NO